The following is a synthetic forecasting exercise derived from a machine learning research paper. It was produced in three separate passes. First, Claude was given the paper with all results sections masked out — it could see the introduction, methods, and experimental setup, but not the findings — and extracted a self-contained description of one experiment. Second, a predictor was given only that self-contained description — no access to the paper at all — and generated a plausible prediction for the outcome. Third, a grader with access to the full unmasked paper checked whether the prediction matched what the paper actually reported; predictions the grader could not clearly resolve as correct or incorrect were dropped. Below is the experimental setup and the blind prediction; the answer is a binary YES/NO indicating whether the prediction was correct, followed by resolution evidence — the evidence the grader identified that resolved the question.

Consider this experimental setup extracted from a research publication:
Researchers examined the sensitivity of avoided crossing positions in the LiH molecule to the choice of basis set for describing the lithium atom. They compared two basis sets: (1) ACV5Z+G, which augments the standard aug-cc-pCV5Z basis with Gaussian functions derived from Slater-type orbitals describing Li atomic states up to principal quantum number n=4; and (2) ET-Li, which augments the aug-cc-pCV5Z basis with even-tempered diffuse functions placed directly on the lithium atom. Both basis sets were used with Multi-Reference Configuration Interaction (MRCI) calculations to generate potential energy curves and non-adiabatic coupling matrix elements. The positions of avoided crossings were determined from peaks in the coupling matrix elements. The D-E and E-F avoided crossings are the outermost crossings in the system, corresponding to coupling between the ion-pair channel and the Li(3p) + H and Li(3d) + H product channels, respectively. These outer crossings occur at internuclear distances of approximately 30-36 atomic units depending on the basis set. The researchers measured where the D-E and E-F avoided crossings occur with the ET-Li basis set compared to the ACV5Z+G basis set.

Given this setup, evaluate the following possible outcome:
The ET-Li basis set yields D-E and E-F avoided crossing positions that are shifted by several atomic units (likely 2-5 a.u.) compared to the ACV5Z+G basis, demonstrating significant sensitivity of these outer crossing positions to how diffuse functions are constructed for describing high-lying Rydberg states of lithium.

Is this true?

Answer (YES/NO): NO